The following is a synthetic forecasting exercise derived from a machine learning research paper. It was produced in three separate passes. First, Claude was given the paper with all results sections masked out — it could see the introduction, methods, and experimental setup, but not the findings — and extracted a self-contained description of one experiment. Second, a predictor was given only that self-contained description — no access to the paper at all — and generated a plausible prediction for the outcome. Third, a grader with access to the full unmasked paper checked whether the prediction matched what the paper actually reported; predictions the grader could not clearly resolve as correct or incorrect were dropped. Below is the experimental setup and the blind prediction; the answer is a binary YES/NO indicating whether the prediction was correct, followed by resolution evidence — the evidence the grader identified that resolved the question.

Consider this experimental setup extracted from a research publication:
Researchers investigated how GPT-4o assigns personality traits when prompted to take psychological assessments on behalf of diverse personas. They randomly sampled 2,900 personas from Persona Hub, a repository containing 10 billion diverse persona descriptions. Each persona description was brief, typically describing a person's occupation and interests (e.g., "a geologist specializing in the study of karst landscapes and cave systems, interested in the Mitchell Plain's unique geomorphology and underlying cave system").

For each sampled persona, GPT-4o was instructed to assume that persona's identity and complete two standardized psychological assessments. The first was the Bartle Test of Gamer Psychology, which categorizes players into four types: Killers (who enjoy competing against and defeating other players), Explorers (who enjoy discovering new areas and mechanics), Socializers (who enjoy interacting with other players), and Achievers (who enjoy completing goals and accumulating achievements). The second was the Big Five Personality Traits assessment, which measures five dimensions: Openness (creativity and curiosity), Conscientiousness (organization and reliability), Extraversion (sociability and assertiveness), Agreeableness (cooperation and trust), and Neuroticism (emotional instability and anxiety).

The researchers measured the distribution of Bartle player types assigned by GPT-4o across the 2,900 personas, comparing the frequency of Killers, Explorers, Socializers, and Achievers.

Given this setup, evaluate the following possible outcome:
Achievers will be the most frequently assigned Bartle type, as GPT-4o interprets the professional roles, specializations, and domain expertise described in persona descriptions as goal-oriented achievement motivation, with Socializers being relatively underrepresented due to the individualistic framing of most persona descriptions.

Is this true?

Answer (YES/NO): NO